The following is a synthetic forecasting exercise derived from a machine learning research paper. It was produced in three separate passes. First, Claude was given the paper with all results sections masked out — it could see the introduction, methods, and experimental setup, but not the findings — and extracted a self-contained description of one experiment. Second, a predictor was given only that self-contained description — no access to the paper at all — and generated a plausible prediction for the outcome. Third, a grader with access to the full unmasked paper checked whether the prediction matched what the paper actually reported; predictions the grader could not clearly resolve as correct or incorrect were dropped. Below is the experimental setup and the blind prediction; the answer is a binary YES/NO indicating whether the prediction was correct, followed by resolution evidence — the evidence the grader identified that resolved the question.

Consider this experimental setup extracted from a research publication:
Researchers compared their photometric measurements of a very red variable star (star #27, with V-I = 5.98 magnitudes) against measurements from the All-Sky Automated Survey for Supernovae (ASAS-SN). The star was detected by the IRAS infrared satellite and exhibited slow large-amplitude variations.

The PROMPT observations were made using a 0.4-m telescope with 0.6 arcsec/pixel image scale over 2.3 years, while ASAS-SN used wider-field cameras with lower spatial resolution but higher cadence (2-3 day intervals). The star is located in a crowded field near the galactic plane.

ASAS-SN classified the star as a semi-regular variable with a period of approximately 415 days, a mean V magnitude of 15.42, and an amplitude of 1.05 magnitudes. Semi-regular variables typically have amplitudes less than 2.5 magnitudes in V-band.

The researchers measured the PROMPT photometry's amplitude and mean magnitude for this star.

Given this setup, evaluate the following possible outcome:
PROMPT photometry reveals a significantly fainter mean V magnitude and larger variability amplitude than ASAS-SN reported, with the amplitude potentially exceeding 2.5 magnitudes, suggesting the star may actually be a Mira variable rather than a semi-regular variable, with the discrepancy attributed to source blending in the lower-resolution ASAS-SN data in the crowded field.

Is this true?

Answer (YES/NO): YES